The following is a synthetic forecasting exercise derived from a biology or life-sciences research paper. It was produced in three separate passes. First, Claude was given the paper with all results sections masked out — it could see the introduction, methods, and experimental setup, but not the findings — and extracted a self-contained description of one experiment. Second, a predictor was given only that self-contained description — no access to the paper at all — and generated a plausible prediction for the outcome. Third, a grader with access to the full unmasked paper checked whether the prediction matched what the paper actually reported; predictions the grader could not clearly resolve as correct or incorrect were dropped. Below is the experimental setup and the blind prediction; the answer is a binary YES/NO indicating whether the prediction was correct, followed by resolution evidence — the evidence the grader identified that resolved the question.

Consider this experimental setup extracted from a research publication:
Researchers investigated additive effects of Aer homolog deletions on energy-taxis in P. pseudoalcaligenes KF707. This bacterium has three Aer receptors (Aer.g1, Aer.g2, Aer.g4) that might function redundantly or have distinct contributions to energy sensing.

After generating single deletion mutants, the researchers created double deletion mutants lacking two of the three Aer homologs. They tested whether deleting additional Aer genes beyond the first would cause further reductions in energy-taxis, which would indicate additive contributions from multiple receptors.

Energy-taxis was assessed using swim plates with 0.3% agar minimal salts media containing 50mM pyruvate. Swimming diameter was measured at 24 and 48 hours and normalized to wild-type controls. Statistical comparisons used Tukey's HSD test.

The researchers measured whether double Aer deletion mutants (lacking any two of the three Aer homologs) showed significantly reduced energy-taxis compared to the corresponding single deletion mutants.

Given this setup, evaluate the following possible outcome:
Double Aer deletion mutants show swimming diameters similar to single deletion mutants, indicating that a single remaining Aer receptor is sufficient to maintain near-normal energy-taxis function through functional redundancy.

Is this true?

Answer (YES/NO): NO